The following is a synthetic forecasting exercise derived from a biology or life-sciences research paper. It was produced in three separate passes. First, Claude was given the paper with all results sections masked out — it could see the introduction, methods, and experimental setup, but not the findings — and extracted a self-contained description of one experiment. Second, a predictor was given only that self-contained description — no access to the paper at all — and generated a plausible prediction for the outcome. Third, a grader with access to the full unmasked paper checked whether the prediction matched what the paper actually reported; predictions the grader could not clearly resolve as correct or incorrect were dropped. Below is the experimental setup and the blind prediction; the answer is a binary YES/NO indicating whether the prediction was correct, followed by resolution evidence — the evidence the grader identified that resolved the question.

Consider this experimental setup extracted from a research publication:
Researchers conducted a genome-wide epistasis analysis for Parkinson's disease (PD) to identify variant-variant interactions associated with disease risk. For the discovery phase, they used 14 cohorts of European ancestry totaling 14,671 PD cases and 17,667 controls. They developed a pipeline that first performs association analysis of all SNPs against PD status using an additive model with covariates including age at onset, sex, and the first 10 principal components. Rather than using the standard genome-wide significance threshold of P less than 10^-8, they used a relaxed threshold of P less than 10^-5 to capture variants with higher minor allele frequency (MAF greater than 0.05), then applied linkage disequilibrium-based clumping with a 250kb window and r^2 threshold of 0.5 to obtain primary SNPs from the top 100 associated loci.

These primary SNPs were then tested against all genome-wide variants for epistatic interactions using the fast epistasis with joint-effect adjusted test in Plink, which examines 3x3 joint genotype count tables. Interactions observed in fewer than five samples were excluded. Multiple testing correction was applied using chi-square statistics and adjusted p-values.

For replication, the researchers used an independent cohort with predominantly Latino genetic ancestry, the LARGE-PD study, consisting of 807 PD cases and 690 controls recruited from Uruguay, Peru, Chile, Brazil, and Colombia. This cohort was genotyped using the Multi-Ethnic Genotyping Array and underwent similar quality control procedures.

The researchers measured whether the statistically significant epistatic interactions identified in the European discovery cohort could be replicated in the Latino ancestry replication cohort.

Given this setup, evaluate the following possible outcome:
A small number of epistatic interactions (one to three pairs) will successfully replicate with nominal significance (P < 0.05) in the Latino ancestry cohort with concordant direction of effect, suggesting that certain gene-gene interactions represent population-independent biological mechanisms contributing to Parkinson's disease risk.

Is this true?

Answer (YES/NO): YES